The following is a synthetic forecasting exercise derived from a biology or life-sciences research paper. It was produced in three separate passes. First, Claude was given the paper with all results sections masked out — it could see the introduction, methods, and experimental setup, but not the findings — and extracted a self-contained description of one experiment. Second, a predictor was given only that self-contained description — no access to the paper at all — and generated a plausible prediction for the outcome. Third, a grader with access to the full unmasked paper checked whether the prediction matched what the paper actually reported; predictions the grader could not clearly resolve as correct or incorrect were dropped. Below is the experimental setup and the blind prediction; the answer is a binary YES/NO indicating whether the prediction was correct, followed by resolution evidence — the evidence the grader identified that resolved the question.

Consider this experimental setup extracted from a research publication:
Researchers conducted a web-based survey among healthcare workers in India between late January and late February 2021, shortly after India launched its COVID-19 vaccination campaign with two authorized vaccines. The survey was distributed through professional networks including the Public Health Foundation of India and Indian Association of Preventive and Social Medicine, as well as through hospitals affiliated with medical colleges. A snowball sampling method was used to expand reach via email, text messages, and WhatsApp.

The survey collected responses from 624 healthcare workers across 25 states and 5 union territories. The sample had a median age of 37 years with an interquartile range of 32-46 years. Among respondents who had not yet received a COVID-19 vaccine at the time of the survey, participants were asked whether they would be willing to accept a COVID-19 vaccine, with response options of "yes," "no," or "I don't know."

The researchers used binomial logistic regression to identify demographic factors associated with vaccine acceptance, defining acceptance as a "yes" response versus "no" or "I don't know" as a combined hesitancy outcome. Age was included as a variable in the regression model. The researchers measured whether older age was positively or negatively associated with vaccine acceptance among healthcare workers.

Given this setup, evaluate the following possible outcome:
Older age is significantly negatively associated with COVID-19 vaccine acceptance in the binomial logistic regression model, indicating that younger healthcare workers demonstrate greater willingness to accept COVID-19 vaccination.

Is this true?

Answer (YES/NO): NO